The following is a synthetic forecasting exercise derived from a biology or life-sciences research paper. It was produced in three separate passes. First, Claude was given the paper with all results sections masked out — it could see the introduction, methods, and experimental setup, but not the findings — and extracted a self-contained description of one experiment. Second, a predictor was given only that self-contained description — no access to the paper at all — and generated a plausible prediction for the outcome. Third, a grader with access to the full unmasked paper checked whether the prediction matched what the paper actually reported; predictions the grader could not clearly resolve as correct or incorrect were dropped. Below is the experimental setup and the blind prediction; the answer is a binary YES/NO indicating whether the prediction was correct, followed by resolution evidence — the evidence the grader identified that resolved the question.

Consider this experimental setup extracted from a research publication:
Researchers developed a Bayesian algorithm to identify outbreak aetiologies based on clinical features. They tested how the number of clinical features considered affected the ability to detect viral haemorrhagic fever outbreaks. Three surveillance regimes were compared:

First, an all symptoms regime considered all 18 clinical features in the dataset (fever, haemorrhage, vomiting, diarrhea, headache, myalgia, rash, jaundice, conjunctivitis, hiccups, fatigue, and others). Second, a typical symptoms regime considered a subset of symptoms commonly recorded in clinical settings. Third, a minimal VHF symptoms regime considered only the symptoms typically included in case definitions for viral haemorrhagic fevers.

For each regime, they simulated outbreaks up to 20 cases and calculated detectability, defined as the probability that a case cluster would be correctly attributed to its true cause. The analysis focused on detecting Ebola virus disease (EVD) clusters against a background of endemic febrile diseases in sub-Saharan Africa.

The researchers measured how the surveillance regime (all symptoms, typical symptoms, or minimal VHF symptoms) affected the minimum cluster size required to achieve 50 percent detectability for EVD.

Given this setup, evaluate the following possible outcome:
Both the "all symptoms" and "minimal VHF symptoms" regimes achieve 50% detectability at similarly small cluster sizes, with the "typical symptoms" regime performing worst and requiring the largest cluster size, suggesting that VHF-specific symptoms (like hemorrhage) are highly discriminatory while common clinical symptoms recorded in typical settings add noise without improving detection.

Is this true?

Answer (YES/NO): NO